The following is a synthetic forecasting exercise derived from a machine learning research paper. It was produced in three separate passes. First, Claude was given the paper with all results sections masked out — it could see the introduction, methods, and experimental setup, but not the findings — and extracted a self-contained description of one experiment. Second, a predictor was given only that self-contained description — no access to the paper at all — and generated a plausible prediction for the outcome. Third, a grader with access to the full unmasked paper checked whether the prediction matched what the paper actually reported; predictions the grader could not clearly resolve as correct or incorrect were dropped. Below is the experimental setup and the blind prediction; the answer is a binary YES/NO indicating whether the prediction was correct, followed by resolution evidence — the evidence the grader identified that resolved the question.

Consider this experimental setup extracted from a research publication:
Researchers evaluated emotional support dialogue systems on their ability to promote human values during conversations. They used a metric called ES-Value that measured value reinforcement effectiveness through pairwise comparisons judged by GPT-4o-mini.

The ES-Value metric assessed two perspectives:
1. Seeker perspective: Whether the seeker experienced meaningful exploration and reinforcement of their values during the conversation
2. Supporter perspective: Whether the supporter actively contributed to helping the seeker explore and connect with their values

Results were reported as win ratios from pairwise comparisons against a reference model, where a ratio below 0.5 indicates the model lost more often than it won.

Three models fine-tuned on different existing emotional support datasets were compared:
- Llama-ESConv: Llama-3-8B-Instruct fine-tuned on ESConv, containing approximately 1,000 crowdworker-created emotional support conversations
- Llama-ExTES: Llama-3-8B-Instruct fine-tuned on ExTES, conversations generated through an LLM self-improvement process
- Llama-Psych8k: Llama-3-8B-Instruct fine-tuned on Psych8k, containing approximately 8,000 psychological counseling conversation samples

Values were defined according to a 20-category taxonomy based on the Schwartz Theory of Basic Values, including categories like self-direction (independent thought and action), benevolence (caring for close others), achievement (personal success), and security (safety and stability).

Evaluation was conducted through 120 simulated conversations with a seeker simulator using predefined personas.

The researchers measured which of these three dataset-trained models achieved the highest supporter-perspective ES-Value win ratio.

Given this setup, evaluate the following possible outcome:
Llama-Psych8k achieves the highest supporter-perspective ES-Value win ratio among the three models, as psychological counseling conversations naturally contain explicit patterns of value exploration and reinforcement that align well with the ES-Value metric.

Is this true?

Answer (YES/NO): YES